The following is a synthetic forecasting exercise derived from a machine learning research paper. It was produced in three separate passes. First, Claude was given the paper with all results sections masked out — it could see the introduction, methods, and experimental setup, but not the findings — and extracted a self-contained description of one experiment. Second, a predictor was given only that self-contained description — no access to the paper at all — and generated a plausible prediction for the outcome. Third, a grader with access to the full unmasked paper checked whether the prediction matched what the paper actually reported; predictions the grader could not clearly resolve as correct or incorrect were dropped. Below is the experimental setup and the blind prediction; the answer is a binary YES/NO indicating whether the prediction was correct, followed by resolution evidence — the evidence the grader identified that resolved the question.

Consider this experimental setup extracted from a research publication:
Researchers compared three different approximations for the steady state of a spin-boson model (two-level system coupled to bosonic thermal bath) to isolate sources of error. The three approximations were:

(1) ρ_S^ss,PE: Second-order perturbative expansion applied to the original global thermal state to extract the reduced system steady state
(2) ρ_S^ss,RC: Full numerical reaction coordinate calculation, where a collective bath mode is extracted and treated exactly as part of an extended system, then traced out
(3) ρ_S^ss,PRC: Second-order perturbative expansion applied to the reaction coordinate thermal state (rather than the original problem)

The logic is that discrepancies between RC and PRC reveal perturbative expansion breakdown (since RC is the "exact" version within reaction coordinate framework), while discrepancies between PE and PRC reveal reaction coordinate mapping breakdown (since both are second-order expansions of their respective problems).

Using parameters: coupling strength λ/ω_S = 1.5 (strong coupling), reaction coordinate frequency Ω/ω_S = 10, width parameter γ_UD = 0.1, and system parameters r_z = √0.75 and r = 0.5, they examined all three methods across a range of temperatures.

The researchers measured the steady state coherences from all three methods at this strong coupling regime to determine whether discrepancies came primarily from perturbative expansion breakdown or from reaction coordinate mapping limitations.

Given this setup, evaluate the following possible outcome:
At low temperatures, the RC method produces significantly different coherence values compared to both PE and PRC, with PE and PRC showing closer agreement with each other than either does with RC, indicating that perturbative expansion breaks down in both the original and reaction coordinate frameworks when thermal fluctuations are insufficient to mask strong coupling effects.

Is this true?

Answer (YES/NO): NO